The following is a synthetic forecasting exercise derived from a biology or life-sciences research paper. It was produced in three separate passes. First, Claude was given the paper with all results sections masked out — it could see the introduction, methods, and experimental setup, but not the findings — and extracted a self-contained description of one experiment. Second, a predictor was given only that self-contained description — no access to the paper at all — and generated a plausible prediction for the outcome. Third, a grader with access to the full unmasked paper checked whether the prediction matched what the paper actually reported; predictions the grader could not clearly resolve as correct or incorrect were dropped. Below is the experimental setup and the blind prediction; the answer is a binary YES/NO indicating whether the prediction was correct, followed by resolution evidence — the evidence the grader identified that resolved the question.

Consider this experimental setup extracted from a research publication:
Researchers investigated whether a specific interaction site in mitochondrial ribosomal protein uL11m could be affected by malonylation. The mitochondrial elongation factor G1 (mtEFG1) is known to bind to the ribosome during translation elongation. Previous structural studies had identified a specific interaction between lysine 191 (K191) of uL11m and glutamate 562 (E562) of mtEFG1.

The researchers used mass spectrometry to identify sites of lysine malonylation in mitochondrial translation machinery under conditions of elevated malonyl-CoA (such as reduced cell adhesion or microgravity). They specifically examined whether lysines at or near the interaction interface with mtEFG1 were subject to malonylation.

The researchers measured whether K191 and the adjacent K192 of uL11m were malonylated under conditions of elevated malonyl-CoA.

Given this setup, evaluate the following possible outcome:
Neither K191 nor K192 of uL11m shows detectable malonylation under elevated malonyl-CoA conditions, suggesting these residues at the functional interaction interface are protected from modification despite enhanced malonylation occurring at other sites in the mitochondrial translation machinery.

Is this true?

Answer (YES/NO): NO